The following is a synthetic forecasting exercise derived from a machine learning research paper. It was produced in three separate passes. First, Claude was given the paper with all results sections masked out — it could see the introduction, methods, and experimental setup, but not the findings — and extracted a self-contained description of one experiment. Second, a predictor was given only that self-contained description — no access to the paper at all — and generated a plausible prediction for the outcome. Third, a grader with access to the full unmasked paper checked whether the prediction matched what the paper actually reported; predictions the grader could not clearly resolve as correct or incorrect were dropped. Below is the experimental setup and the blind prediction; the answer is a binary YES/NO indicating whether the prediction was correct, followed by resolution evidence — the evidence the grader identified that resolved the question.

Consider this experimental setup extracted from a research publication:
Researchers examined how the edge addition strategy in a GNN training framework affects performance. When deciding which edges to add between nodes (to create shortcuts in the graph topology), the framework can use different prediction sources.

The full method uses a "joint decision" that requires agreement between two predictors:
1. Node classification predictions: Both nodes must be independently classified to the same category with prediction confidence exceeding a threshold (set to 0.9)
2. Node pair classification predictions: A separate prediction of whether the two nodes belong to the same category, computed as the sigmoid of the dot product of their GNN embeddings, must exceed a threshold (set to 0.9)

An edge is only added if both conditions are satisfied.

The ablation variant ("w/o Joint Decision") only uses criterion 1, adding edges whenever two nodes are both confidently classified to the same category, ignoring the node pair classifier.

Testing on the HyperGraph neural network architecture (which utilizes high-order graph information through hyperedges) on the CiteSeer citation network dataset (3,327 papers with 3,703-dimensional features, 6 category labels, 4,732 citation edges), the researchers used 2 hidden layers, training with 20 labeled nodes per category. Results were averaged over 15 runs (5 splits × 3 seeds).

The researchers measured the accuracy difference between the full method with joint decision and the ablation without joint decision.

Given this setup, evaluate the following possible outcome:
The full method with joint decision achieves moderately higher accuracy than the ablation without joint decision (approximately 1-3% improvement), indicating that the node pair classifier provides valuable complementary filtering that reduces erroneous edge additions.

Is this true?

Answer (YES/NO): YES